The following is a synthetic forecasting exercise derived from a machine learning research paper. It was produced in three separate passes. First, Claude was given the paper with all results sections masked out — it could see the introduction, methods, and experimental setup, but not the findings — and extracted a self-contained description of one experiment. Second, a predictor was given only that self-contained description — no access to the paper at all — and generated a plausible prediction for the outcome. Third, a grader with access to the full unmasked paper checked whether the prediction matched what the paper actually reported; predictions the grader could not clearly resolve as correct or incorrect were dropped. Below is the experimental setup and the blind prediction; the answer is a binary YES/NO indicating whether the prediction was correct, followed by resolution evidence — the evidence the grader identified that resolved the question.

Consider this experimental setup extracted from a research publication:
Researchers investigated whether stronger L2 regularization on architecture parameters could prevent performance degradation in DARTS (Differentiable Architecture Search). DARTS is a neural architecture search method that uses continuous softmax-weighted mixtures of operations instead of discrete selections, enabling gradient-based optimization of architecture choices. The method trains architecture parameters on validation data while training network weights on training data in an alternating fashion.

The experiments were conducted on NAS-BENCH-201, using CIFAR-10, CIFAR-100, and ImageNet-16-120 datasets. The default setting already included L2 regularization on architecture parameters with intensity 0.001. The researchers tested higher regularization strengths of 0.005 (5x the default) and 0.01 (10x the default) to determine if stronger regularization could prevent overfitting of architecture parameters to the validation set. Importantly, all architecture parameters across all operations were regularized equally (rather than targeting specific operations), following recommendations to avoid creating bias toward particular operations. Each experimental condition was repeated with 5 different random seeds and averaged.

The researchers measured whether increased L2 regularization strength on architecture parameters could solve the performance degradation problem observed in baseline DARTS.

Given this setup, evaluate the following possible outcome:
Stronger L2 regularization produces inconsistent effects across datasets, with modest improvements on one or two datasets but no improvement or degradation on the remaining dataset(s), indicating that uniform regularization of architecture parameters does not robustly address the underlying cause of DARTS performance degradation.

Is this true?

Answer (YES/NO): NO